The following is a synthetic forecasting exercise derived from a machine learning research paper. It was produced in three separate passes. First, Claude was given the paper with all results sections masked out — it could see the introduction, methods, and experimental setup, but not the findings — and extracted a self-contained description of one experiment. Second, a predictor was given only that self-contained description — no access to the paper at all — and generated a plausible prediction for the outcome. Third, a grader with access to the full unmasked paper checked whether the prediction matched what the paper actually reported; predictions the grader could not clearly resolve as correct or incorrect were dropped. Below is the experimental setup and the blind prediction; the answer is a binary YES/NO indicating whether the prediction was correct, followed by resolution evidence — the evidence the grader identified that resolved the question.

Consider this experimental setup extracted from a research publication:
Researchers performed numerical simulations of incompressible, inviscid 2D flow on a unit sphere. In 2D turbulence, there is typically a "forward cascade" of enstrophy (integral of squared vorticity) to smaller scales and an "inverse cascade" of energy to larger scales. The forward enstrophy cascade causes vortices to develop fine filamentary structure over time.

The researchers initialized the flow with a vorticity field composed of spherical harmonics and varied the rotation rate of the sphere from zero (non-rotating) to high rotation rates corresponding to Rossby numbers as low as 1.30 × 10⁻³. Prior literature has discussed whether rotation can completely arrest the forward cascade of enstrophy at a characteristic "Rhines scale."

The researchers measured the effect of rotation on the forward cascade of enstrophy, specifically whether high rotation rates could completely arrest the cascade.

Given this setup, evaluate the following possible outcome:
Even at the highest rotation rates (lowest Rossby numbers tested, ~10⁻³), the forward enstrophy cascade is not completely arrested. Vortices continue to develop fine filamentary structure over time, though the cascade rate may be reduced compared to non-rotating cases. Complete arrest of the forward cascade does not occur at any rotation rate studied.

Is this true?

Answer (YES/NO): YES